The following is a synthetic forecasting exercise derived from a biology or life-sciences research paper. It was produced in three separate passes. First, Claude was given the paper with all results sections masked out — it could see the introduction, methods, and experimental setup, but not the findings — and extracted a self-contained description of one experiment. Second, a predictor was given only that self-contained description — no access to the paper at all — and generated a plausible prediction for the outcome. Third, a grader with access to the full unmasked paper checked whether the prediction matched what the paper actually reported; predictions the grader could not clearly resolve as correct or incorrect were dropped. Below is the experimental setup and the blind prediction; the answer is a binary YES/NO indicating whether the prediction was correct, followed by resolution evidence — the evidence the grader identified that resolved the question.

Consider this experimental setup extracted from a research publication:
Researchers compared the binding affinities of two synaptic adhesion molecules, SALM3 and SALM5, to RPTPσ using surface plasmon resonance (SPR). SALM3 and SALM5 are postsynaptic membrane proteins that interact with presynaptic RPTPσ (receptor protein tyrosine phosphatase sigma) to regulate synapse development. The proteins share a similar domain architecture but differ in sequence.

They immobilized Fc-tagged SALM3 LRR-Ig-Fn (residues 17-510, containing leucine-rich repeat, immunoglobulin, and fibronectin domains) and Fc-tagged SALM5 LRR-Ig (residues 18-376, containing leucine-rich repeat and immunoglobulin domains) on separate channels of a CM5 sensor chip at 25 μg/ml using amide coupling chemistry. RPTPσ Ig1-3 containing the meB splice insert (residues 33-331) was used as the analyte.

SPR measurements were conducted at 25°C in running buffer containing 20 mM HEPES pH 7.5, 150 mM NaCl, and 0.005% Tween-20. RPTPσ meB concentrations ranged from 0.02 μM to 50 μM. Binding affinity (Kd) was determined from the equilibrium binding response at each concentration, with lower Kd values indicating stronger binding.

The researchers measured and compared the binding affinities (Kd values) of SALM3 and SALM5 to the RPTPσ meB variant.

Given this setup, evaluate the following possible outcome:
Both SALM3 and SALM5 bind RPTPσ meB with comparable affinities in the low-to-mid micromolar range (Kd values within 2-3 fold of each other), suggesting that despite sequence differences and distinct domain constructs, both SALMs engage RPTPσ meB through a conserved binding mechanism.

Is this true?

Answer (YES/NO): YES